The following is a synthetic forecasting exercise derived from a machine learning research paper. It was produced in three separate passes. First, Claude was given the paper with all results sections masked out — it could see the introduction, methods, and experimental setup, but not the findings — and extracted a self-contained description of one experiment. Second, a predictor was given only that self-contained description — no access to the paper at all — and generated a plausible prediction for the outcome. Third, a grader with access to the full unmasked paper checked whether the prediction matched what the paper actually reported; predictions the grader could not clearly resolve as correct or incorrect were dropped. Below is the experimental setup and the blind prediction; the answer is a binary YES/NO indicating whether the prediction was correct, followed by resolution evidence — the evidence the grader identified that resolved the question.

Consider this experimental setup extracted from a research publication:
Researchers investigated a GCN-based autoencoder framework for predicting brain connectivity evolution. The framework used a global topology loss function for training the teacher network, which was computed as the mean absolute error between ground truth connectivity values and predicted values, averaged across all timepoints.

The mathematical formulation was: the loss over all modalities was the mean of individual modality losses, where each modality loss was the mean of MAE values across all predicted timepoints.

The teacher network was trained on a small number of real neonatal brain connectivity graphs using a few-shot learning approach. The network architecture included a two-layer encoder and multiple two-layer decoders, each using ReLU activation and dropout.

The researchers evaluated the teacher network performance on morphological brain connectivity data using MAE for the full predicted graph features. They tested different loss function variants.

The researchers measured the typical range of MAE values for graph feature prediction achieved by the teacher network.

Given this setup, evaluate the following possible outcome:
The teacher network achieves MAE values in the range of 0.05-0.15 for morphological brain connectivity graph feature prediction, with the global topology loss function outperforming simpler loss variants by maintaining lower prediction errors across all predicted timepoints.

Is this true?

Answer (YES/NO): NO